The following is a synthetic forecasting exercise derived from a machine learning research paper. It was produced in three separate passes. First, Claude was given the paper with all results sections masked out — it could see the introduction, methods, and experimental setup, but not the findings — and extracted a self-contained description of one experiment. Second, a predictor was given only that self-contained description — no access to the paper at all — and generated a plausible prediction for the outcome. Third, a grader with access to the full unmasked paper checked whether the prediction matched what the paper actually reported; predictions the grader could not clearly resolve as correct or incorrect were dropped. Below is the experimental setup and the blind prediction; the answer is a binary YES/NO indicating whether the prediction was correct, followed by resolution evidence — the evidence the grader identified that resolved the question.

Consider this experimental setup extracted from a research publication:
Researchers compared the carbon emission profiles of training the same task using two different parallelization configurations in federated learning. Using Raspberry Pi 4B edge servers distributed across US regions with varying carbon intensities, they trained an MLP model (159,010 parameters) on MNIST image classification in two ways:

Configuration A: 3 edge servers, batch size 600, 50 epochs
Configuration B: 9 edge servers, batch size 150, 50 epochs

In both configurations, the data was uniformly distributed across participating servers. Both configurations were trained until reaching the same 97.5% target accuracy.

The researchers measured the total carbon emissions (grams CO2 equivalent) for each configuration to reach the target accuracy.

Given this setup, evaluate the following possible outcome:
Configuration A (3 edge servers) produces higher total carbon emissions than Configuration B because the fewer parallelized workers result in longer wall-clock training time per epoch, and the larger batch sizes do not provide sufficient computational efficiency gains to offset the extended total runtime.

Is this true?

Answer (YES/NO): NO